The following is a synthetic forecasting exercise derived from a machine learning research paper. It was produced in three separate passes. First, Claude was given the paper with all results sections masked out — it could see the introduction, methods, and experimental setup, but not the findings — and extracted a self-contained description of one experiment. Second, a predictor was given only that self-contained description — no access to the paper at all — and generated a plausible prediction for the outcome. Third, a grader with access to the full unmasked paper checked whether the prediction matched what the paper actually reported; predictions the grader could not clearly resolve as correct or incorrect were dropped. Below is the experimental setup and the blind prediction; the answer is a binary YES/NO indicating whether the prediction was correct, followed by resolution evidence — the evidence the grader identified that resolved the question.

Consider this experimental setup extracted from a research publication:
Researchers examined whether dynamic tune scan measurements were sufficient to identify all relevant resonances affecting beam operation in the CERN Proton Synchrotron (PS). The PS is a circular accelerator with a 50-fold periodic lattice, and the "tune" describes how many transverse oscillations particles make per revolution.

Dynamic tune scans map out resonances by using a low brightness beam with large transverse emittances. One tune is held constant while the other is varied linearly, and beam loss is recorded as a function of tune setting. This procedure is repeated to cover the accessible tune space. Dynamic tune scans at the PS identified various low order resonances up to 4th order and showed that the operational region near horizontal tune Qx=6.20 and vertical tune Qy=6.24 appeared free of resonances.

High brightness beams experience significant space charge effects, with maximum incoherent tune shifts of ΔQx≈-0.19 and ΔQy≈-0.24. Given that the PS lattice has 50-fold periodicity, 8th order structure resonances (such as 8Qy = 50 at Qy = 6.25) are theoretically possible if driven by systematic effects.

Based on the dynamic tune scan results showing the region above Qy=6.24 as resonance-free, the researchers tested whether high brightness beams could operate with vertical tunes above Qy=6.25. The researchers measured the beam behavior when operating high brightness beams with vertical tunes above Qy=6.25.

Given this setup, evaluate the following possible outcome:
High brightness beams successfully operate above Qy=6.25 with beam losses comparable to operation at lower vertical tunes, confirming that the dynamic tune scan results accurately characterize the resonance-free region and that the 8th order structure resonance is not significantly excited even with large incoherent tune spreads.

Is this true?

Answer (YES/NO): NO